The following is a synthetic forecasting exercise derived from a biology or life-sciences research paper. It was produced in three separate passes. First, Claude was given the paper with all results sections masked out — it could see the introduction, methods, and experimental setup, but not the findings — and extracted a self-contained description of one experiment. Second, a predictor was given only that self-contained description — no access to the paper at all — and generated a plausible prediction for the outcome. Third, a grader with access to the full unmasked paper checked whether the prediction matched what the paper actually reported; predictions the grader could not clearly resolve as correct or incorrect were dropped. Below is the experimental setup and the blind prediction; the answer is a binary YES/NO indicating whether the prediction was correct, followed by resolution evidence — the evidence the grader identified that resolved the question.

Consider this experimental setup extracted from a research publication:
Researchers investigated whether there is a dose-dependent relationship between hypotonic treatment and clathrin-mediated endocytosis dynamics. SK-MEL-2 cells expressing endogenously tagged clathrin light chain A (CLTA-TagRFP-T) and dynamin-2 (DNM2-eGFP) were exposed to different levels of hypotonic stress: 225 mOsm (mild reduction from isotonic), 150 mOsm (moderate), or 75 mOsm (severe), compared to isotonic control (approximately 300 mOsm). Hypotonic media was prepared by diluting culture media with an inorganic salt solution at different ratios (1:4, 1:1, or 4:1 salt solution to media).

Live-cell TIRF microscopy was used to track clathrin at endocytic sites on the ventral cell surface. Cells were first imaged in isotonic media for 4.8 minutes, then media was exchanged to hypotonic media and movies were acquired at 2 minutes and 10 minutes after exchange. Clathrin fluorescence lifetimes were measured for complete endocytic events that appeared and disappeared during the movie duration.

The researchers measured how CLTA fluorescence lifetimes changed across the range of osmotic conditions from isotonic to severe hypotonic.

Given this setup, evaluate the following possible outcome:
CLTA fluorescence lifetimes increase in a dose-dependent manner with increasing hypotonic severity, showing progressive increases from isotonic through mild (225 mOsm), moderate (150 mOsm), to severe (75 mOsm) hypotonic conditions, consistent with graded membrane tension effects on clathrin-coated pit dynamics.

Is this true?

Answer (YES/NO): NO